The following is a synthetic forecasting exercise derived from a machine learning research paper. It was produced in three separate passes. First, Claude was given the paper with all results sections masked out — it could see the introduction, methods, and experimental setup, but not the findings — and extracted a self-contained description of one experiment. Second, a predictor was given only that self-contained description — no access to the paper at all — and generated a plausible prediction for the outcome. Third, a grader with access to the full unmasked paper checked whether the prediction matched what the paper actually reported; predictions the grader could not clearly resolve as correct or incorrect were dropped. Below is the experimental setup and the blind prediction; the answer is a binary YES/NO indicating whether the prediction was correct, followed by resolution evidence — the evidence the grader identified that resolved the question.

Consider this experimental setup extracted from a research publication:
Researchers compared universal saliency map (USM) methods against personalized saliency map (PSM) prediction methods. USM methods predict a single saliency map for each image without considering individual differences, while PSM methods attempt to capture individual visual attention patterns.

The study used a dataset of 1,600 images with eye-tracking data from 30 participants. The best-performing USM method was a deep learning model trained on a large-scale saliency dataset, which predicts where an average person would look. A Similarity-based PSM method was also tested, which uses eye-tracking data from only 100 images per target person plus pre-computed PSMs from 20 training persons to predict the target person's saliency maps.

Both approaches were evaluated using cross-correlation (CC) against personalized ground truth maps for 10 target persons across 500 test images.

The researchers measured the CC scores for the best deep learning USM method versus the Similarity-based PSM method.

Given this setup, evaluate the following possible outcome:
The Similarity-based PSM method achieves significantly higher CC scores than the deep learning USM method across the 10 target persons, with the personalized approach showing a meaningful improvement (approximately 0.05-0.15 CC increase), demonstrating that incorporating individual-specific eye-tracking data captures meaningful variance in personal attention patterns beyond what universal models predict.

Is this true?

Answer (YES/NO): YES